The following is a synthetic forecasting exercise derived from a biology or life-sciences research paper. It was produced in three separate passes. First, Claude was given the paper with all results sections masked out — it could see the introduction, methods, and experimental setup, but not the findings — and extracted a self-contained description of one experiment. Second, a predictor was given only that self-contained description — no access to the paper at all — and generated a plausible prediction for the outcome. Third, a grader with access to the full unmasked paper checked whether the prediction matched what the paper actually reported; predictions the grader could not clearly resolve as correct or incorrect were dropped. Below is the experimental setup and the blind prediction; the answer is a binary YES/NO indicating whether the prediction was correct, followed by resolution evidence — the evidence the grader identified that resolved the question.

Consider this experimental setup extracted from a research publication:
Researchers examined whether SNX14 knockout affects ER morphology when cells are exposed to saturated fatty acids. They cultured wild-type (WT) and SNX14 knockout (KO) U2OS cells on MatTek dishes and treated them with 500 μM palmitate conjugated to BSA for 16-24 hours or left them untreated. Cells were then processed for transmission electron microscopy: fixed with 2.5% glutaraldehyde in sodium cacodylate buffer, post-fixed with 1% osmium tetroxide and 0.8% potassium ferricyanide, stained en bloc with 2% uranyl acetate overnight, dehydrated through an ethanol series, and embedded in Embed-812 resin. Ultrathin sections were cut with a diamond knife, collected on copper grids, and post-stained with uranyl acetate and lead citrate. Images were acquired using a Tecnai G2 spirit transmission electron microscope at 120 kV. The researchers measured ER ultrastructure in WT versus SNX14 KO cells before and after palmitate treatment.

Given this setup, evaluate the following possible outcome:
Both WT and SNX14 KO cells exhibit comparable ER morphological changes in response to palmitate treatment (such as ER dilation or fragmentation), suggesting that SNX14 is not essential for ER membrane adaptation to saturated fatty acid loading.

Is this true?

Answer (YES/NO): NO